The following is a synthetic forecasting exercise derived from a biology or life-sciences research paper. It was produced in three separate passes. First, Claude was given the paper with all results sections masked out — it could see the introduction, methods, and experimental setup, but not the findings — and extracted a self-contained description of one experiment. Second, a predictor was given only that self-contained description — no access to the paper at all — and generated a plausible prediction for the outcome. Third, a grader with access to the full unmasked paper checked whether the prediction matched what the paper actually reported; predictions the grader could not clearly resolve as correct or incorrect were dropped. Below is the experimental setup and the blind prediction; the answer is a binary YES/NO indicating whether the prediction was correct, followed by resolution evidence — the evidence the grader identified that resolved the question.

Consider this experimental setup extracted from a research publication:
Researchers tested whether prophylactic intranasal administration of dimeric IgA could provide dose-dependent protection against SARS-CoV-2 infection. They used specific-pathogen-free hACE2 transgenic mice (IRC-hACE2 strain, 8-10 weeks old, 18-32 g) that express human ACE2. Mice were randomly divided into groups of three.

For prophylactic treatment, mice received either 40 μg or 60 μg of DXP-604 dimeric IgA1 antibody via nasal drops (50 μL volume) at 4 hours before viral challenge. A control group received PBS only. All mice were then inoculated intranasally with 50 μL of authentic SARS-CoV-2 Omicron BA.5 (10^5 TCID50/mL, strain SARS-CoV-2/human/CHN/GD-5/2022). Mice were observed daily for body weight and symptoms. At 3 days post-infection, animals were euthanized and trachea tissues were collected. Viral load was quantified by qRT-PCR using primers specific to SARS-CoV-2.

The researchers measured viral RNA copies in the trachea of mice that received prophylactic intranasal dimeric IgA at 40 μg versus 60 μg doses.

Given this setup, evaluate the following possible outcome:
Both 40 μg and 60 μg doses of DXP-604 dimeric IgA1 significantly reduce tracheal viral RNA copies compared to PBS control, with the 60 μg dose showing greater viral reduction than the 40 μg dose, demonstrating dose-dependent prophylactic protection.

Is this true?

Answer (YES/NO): YES